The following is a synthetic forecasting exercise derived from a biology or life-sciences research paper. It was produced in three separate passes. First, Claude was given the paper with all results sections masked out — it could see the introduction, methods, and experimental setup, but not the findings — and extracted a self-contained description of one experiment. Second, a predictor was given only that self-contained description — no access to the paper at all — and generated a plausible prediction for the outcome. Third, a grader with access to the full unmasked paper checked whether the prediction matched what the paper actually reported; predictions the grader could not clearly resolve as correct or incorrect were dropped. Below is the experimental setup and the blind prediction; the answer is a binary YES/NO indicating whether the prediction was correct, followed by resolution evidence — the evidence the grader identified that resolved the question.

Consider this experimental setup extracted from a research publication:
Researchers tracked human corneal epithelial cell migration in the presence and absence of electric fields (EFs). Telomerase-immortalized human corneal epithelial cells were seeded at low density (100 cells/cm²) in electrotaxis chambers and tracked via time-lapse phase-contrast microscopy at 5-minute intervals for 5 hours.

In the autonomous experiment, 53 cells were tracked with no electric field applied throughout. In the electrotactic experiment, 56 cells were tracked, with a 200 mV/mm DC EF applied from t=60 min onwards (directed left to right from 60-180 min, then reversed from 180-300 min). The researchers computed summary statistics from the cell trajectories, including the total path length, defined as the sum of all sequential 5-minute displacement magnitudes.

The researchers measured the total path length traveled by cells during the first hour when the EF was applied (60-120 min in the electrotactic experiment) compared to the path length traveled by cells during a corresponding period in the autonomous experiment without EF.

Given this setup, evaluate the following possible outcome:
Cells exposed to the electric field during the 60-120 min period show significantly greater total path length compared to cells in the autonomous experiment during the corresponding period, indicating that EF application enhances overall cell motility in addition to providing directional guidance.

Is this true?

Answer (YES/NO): NO